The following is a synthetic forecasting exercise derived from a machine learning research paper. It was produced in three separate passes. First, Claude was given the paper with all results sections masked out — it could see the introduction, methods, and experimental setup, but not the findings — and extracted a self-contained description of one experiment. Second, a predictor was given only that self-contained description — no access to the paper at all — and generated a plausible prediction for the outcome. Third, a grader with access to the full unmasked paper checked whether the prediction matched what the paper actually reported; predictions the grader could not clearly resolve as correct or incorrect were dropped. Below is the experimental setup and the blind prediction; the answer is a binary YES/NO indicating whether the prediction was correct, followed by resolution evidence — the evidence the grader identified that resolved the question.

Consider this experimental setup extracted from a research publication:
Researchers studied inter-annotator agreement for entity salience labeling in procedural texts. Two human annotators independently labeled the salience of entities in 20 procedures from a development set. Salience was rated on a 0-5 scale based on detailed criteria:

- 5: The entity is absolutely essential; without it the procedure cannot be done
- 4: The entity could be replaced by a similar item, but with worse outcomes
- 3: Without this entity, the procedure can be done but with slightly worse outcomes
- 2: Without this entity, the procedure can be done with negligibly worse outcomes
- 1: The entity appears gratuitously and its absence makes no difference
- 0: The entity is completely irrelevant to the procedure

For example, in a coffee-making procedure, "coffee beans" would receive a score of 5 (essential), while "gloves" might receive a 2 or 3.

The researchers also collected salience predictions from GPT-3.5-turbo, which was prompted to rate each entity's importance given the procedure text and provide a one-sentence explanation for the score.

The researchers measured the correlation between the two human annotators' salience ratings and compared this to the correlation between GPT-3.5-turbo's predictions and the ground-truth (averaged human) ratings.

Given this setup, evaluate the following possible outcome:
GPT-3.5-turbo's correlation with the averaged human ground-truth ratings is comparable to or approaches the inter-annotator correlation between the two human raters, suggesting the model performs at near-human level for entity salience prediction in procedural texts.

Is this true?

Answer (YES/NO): YES